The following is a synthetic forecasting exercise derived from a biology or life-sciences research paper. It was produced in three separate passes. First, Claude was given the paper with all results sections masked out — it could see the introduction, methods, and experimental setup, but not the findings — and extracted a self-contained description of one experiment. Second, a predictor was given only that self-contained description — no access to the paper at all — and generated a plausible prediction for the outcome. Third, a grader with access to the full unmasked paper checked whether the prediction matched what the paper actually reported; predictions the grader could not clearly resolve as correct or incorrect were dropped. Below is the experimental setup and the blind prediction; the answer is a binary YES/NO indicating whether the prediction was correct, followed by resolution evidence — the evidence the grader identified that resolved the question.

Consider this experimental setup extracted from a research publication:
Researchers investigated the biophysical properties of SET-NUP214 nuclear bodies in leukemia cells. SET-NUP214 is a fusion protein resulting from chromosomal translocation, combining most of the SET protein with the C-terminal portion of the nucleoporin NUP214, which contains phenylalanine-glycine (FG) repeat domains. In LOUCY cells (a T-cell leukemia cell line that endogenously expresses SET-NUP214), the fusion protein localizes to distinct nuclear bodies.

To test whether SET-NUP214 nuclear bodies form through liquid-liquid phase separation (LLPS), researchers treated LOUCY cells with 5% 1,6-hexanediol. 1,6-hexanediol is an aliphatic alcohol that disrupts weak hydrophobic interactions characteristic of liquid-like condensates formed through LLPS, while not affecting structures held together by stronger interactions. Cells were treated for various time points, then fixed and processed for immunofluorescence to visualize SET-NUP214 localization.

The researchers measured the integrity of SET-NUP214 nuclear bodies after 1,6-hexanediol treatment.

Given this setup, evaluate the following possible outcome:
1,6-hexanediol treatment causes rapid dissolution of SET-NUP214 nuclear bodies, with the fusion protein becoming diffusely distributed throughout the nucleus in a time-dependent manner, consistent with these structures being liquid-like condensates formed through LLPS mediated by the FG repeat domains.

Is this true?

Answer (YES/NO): YES